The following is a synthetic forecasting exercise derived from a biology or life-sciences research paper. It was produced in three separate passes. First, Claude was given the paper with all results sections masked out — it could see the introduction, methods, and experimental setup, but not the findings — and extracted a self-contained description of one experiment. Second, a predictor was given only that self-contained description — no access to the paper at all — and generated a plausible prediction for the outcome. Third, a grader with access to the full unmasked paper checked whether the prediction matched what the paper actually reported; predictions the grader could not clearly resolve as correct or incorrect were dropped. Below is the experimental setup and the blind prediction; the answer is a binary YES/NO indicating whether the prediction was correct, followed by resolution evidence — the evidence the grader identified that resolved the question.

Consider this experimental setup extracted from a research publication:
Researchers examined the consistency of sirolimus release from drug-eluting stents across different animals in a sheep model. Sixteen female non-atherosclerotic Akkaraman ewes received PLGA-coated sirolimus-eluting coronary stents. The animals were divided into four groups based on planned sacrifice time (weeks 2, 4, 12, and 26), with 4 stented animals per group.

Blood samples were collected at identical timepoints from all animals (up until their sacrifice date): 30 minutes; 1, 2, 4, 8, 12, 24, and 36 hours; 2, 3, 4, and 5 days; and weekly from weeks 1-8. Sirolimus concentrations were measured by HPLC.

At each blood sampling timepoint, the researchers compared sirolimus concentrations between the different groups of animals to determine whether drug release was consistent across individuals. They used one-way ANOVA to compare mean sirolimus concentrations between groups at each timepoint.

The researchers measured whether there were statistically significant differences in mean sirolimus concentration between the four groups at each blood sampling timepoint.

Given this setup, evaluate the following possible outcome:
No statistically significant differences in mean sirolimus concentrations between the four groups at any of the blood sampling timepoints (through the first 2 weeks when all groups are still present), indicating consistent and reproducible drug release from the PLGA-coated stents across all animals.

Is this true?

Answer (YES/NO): YES